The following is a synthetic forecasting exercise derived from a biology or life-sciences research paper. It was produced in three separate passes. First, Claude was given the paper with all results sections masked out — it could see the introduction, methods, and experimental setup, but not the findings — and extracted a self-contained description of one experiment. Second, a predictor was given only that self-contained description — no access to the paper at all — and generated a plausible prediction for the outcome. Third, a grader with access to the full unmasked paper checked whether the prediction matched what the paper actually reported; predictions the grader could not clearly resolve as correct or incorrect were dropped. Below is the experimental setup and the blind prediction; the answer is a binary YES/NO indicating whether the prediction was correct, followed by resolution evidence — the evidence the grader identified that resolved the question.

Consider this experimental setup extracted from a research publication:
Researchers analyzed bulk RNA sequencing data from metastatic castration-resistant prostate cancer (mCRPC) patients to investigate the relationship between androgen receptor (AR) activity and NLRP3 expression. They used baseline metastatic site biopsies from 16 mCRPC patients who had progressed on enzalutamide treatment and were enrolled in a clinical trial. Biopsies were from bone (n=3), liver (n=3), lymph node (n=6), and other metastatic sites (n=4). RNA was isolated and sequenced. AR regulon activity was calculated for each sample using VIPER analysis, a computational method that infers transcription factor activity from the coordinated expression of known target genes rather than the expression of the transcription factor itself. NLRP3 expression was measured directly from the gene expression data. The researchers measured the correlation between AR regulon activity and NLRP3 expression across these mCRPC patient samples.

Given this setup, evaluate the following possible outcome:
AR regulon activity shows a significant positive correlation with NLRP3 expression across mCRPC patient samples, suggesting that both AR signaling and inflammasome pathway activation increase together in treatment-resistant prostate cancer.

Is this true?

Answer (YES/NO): NO